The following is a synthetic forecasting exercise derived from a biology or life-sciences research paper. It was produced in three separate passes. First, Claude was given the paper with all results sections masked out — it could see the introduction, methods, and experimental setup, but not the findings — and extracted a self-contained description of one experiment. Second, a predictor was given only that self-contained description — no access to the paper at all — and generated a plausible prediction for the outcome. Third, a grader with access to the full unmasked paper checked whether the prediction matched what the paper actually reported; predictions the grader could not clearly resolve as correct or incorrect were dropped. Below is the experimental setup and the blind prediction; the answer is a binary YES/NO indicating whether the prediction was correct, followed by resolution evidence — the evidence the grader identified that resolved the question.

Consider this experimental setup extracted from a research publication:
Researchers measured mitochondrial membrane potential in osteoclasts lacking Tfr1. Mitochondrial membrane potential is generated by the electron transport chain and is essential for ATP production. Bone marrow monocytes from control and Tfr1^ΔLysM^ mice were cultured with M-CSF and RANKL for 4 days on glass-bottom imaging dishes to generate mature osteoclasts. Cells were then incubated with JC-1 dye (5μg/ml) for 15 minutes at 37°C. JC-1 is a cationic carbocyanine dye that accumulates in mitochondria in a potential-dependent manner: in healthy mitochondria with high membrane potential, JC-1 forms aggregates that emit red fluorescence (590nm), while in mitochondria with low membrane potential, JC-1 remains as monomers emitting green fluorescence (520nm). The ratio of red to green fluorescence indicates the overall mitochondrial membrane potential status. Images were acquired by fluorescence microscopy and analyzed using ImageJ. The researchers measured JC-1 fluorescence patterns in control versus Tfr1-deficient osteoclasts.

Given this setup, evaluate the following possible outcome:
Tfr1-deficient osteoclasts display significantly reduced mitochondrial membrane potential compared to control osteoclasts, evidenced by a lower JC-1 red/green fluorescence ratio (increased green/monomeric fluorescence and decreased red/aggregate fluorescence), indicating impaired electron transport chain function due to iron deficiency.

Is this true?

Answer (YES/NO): NO